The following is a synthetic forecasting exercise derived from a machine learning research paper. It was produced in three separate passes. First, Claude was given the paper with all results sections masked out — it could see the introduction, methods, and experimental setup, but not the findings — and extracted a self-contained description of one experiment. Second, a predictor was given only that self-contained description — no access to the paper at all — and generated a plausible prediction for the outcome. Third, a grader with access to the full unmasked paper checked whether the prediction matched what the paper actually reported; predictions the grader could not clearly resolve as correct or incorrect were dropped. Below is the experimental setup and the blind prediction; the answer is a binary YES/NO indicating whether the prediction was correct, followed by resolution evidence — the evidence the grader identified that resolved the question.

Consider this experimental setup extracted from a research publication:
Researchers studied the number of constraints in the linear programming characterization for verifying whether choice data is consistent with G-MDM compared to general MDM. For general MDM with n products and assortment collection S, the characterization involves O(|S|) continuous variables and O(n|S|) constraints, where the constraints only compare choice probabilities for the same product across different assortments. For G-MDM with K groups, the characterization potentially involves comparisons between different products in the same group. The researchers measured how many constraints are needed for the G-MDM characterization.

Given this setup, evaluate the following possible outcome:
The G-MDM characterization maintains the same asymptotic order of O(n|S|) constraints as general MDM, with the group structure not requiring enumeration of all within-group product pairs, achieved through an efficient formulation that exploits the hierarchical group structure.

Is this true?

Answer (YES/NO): NO